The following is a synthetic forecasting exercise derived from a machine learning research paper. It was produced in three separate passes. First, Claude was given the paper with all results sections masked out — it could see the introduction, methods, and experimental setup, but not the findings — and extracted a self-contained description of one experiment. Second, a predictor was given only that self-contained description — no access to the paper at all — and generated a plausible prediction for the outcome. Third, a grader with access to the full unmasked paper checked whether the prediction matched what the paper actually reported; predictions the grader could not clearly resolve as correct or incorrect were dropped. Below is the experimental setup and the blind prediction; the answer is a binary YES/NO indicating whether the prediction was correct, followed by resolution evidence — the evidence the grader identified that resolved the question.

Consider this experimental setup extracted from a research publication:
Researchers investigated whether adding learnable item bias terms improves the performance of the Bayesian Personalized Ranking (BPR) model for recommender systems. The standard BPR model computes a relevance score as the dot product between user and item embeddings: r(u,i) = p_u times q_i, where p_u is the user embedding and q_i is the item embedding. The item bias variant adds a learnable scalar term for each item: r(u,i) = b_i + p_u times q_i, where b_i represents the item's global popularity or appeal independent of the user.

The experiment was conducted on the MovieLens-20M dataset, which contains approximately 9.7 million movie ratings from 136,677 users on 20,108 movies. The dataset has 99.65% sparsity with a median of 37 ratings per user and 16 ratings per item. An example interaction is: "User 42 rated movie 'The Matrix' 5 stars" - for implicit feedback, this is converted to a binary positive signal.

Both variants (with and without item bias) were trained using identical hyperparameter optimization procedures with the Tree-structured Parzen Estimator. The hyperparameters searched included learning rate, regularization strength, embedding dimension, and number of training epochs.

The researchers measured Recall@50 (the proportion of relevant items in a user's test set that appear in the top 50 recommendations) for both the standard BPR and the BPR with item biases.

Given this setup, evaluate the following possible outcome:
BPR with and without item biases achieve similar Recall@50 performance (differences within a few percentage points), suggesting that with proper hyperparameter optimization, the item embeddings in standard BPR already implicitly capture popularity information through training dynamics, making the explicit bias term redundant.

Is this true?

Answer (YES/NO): NO